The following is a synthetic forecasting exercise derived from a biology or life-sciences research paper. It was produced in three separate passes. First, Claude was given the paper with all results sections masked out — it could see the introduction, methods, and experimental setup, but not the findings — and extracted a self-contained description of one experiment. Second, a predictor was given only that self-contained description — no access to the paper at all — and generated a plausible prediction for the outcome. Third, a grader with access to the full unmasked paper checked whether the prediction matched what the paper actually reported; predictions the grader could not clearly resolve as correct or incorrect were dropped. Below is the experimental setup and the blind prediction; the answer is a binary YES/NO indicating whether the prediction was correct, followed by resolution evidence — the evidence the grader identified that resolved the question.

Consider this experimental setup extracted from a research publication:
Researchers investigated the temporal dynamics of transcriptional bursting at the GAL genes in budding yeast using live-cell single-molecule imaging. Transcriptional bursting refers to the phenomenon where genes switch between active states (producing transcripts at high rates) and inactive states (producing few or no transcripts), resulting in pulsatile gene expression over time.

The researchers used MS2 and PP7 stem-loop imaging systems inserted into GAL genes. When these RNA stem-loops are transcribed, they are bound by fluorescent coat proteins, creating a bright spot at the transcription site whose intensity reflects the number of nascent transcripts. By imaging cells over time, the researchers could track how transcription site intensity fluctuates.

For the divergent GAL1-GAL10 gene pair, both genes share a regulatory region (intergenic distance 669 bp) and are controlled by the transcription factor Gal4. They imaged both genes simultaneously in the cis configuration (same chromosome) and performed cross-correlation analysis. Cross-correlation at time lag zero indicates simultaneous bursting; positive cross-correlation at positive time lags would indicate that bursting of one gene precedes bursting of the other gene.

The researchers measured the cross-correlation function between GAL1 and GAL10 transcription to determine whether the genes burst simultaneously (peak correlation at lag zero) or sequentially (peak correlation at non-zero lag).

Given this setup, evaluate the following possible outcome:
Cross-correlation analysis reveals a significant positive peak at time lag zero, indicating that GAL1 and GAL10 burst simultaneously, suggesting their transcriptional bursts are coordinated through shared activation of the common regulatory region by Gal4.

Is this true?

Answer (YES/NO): YES